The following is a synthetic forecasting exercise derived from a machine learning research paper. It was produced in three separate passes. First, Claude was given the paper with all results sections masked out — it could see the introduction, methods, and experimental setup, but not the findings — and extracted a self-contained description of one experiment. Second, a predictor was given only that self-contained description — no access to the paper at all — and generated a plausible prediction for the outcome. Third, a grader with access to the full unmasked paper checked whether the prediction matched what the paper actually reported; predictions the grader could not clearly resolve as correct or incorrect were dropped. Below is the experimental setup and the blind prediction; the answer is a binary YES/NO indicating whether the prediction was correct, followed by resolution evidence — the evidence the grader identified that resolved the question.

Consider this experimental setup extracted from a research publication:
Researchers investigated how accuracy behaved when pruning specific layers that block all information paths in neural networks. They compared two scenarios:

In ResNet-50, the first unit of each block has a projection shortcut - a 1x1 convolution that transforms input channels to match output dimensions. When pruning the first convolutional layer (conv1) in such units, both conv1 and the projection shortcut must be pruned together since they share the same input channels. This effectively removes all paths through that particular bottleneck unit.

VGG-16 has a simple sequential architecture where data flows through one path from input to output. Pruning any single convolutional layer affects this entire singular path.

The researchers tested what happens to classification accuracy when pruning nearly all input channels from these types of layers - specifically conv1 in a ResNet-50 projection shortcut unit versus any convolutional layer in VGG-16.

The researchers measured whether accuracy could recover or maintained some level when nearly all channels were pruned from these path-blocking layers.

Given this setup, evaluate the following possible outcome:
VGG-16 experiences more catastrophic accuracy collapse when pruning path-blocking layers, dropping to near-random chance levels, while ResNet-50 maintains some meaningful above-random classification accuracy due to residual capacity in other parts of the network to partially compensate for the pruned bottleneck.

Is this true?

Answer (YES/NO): NO